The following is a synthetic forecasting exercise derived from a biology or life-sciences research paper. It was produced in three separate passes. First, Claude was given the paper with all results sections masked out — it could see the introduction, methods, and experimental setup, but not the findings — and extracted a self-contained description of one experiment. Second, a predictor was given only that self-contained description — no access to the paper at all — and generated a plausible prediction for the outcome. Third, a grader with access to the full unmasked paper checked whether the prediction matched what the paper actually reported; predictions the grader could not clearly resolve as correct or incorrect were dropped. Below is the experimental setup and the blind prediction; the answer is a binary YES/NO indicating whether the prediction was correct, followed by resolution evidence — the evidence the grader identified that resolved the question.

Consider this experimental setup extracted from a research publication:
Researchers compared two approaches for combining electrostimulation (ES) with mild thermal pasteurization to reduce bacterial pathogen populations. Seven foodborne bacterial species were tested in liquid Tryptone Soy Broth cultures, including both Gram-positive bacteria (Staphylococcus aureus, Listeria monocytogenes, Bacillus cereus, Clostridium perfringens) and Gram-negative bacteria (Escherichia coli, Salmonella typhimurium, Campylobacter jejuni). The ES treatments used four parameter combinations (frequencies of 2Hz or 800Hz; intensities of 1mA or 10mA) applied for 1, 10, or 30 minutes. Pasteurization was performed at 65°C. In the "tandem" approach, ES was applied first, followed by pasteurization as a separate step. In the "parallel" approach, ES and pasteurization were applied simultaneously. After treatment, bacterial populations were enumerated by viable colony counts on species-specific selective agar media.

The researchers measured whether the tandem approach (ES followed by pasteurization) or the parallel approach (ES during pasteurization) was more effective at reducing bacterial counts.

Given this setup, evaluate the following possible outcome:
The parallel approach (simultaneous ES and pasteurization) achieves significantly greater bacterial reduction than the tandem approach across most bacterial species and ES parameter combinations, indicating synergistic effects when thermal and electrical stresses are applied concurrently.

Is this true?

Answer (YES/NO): YES